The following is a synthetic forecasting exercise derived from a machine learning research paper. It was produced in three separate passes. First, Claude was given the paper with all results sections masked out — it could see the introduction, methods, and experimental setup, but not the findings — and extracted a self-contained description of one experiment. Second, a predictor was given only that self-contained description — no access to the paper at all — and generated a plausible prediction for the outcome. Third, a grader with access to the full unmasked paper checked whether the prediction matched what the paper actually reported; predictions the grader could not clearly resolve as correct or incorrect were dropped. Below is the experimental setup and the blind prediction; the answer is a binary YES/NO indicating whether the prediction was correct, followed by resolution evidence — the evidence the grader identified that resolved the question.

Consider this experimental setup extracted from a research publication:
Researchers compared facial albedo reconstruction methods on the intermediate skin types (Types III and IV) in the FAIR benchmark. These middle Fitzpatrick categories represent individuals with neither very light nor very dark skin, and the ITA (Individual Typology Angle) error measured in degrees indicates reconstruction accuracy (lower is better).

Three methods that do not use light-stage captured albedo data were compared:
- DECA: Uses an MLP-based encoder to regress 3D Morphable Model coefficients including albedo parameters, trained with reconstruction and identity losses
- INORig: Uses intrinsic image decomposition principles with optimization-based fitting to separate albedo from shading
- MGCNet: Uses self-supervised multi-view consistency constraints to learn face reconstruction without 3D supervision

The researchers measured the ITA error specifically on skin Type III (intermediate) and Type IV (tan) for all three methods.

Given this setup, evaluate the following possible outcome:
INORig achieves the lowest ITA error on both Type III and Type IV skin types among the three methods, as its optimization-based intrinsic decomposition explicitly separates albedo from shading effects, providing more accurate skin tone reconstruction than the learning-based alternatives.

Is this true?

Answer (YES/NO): NO